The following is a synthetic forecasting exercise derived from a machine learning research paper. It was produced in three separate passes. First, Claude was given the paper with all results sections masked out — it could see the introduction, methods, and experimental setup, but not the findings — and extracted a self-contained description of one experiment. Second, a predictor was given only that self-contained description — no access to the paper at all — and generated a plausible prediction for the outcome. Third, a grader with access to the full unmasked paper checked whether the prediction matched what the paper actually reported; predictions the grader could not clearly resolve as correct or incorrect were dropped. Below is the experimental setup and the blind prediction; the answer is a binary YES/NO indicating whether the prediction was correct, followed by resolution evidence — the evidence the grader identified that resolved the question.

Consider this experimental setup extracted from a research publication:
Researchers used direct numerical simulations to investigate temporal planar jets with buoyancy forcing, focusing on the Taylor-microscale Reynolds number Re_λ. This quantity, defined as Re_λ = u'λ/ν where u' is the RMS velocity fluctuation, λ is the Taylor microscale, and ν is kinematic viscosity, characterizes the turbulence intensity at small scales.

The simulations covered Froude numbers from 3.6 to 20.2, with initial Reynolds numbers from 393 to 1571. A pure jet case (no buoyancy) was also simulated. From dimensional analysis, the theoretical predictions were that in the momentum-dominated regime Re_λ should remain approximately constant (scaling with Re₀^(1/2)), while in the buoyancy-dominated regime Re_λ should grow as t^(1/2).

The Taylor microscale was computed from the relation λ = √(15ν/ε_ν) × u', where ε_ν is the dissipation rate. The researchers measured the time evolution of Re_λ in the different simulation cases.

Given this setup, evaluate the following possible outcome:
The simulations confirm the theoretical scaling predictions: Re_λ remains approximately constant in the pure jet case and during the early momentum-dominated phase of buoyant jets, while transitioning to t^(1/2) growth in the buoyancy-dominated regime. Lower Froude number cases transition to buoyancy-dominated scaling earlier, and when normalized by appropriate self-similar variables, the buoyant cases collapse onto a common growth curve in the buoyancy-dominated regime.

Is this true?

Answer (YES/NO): NO